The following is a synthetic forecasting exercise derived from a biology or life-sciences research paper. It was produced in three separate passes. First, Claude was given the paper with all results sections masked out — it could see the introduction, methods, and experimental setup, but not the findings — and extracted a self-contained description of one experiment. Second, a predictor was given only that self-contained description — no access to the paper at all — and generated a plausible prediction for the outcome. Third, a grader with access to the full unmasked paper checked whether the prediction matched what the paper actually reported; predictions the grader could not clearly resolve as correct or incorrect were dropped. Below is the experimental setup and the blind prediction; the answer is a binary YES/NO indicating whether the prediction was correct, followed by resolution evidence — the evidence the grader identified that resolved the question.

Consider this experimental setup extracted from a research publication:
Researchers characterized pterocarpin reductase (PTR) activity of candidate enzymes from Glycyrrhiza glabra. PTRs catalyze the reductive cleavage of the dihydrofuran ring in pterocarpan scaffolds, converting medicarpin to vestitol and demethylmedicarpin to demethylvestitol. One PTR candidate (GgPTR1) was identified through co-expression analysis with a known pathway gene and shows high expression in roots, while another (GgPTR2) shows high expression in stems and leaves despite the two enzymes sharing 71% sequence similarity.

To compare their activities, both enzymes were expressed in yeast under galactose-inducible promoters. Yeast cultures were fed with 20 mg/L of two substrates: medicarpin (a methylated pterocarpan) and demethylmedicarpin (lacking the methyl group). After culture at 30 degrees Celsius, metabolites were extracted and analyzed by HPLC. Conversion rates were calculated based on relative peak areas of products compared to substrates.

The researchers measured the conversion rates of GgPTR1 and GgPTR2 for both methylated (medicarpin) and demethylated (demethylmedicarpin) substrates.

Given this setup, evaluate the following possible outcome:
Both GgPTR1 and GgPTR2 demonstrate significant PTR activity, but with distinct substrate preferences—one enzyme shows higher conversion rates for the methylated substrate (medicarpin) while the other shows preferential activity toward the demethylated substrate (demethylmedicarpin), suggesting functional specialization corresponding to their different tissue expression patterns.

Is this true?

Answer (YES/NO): NO